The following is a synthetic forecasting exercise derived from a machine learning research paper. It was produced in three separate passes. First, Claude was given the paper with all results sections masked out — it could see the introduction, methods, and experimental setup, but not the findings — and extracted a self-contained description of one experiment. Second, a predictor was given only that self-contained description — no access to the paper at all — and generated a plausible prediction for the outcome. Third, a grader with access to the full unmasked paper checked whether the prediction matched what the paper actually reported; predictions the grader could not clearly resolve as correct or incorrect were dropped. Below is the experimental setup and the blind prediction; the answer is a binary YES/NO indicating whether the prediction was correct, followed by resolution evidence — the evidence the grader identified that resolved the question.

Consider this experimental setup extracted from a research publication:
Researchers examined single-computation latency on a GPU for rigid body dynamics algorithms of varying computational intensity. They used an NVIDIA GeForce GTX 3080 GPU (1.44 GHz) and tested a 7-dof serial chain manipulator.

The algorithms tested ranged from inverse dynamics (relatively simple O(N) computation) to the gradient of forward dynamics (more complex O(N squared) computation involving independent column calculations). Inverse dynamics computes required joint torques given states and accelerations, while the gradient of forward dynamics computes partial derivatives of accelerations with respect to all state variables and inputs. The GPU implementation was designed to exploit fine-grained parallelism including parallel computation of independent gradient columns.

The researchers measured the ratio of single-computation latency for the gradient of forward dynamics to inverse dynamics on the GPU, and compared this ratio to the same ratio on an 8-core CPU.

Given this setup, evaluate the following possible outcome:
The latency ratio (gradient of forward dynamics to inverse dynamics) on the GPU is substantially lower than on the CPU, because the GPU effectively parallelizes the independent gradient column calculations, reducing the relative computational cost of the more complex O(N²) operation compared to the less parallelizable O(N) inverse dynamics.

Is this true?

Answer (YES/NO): YES